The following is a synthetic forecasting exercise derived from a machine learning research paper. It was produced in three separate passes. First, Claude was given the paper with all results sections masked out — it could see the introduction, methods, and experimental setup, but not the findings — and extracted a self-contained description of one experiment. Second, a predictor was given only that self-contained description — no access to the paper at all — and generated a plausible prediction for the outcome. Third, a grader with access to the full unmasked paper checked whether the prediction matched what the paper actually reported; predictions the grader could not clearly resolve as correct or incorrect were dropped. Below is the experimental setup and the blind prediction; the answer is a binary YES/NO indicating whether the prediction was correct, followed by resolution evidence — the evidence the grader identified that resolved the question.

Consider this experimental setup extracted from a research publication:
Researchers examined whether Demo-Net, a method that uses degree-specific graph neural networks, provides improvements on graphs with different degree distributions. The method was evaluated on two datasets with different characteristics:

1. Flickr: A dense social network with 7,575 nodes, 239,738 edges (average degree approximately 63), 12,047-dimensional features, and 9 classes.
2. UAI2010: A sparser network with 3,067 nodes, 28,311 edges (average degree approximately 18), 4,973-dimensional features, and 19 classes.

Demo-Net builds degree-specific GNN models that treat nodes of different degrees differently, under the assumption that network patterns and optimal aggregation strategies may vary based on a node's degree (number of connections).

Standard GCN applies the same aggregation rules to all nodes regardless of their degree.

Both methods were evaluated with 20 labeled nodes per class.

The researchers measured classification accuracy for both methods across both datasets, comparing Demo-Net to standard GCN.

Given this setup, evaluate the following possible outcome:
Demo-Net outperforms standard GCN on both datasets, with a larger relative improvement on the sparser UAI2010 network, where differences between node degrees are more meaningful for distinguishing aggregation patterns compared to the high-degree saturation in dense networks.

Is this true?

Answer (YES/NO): NO